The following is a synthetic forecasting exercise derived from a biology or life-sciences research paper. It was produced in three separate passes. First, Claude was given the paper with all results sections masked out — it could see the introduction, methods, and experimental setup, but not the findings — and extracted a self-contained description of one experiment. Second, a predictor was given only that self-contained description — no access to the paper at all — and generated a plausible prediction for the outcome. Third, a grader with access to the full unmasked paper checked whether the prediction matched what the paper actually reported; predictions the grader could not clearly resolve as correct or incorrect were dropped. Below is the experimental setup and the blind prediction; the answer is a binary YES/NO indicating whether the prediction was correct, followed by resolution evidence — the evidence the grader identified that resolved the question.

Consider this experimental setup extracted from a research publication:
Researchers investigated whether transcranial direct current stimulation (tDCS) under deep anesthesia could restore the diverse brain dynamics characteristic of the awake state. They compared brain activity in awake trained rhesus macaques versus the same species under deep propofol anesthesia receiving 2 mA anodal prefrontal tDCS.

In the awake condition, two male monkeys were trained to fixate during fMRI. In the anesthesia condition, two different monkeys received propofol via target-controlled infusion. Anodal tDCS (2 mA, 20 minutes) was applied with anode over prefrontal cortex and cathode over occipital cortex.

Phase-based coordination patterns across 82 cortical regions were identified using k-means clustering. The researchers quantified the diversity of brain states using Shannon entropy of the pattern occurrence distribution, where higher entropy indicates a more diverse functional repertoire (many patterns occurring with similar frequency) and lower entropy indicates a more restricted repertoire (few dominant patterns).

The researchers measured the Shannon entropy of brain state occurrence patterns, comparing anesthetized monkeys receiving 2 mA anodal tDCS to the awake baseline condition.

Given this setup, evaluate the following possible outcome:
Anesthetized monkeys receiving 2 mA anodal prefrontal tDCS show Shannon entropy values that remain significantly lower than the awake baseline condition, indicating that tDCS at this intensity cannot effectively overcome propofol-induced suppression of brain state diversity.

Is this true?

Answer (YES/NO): YES